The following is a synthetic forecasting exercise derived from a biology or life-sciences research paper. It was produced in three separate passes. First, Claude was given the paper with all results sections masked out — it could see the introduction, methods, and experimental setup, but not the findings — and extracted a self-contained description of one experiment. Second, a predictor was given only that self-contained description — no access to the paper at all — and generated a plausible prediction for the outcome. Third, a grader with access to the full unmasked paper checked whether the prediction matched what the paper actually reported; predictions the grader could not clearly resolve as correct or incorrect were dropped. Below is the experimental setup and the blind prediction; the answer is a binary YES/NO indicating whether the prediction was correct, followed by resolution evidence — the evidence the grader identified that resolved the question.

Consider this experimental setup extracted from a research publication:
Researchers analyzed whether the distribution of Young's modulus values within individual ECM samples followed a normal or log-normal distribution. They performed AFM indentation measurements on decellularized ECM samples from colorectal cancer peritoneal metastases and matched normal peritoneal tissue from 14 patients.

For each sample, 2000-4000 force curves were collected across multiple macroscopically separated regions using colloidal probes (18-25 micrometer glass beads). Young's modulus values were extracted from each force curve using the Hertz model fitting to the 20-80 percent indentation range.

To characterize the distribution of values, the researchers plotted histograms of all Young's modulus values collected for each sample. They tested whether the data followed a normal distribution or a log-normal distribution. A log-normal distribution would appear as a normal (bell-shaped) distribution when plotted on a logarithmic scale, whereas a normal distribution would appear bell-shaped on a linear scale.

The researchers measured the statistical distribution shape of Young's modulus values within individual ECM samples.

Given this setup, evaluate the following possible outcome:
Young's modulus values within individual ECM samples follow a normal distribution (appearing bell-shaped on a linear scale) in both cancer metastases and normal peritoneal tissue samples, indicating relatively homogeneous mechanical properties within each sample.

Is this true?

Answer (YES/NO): NO